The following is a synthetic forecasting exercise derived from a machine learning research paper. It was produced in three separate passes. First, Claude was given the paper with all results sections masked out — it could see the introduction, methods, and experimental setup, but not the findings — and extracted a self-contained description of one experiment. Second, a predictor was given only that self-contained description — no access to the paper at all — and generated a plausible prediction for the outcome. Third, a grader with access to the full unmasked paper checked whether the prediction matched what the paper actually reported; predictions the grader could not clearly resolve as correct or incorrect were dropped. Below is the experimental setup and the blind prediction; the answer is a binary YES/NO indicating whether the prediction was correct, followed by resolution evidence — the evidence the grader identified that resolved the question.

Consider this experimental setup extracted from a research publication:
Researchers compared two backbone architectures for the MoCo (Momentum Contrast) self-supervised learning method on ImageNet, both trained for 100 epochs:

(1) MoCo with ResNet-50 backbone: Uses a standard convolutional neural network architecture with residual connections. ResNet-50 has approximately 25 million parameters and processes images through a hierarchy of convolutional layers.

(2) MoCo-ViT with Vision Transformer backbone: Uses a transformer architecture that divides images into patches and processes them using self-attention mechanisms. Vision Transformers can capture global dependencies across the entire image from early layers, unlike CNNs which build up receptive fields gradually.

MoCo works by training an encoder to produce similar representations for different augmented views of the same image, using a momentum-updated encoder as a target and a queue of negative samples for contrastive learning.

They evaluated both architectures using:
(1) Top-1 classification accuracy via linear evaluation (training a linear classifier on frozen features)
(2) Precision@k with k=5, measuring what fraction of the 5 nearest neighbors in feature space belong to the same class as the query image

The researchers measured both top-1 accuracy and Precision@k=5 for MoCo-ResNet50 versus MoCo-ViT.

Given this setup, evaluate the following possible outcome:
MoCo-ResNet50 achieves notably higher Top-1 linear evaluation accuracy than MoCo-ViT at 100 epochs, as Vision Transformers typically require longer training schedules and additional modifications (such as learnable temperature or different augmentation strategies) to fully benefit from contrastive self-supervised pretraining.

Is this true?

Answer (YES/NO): NO